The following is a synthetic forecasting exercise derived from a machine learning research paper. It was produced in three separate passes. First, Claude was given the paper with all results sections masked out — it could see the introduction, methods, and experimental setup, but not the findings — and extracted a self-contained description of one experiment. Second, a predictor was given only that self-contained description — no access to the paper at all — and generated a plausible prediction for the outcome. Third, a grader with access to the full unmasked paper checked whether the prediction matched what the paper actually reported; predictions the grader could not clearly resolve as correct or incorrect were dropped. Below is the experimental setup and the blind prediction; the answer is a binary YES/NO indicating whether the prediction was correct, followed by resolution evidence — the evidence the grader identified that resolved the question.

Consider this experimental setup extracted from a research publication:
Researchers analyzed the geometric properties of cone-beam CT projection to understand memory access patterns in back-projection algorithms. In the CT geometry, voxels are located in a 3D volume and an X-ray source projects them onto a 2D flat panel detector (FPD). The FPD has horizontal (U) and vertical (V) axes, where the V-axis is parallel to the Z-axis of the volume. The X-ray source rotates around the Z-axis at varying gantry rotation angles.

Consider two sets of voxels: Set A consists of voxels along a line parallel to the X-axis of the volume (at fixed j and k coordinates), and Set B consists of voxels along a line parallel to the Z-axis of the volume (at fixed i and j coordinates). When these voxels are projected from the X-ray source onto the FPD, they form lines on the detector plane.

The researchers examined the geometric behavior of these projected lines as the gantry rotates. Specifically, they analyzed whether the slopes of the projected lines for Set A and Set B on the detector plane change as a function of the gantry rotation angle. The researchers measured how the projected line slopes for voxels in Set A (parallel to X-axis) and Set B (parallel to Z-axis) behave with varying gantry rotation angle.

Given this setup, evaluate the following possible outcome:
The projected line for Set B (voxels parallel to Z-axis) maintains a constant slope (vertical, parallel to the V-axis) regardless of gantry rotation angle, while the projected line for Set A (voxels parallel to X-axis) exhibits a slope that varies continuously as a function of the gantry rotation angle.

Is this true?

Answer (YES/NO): YES